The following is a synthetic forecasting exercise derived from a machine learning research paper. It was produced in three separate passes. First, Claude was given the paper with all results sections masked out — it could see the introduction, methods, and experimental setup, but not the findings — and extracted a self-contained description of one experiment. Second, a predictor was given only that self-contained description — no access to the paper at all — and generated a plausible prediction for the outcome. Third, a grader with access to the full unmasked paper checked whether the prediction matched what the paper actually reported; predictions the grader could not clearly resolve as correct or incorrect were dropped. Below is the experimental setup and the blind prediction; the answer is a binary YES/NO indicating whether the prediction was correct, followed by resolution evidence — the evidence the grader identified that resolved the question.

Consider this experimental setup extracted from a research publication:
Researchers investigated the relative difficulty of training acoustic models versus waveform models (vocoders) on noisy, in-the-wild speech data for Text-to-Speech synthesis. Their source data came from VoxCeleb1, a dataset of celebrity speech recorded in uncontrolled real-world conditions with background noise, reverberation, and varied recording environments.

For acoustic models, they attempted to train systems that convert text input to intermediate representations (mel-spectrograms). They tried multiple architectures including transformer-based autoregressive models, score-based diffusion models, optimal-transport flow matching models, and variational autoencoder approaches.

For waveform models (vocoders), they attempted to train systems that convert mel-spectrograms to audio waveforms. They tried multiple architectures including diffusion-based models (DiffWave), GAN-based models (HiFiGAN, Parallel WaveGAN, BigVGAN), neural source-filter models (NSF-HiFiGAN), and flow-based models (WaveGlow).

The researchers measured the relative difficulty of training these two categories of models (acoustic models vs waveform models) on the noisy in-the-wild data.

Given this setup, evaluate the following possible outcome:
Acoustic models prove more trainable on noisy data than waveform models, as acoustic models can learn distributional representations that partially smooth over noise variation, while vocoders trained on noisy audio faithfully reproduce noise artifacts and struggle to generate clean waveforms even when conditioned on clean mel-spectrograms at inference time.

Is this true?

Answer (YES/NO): NO